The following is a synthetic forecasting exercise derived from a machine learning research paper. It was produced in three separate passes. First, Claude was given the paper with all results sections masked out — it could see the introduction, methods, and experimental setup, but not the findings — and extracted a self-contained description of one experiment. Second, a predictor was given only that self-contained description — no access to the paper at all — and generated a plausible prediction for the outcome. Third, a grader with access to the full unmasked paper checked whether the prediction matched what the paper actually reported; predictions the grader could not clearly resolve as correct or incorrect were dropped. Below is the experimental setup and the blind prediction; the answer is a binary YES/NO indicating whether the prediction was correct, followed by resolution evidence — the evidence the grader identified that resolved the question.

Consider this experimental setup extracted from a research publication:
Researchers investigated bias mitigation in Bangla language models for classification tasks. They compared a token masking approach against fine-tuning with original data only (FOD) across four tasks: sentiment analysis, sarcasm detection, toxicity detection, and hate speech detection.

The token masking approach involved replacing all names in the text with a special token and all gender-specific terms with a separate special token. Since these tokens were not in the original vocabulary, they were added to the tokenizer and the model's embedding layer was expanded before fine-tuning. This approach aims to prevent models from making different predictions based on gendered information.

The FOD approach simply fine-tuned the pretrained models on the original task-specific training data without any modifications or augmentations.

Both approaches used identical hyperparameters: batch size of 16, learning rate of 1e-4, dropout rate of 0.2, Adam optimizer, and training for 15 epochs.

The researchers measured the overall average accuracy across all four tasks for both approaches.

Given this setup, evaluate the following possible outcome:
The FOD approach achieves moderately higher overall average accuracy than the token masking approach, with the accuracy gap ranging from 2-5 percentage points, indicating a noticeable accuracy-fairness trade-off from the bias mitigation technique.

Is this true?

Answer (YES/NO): NO